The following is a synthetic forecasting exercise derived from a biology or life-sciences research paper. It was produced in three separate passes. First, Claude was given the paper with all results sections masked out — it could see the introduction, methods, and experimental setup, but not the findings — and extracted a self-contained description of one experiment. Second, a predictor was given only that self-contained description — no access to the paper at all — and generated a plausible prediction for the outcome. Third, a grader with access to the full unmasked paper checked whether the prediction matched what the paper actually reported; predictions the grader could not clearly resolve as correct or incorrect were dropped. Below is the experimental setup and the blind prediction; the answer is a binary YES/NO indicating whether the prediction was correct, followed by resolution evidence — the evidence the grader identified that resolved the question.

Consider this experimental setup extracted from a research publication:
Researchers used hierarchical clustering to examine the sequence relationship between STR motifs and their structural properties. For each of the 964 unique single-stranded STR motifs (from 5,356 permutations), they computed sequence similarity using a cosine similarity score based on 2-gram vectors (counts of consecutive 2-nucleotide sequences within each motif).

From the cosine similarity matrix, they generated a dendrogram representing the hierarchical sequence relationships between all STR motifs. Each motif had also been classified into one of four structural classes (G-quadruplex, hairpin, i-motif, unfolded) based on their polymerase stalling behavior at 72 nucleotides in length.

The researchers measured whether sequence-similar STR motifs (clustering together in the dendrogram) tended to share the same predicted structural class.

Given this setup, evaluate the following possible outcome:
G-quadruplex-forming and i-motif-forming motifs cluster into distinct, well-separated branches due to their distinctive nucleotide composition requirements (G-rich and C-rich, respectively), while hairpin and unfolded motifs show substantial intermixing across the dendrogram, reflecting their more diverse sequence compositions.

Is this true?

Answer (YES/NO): YES